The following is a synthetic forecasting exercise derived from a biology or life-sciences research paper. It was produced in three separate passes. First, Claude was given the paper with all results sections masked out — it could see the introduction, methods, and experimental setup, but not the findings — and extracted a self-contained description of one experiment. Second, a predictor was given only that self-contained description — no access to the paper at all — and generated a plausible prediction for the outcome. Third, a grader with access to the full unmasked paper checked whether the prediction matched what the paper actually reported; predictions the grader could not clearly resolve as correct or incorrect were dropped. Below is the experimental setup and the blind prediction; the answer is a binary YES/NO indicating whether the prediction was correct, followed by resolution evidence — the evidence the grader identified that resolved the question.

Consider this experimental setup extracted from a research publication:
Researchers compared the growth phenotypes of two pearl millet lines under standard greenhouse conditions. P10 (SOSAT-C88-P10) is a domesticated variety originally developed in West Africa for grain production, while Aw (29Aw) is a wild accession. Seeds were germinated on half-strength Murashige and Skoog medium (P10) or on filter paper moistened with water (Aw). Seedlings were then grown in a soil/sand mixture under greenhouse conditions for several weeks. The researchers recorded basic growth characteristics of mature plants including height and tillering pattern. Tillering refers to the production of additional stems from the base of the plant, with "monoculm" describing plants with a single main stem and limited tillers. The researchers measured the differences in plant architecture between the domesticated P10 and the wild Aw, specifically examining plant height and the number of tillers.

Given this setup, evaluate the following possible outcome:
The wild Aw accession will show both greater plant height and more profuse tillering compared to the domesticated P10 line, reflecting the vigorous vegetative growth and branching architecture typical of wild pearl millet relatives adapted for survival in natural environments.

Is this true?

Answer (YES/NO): NO